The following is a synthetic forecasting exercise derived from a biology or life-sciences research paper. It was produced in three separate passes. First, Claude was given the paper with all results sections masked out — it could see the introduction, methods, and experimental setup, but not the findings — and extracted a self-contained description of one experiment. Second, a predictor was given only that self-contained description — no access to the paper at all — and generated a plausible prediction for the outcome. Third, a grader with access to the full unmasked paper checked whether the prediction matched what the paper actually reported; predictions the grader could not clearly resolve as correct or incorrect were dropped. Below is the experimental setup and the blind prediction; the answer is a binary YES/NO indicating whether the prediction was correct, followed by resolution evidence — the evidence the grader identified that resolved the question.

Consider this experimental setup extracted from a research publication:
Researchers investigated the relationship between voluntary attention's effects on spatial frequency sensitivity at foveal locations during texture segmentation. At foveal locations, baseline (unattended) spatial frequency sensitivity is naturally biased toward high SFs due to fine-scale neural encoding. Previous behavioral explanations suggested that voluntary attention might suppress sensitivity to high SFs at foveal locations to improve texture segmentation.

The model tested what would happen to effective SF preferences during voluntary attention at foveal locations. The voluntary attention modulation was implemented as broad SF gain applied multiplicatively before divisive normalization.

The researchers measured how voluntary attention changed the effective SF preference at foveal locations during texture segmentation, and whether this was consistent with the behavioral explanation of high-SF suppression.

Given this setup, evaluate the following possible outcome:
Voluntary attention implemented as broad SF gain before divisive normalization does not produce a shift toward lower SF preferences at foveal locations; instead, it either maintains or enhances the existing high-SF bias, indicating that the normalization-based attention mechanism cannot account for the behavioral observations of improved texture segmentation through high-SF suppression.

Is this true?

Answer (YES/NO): NO